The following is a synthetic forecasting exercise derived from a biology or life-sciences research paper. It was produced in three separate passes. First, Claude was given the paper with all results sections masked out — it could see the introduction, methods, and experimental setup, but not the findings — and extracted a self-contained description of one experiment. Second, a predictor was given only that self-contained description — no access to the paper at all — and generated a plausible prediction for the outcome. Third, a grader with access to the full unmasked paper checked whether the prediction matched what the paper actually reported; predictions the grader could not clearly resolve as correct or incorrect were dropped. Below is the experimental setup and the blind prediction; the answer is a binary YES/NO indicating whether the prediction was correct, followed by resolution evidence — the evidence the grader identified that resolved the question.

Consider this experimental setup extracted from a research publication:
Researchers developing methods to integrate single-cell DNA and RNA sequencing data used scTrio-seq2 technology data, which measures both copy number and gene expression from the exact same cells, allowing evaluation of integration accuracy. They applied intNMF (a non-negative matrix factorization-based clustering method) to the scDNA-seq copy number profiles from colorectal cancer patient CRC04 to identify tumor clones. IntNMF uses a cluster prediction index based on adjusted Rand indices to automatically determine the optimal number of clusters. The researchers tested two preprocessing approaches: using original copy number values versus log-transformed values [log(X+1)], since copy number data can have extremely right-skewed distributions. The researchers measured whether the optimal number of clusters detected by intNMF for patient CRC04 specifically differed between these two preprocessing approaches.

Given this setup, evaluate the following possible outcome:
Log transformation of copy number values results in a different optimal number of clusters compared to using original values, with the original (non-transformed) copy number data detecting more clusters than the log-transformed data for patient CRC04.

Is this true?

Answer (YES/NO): NO